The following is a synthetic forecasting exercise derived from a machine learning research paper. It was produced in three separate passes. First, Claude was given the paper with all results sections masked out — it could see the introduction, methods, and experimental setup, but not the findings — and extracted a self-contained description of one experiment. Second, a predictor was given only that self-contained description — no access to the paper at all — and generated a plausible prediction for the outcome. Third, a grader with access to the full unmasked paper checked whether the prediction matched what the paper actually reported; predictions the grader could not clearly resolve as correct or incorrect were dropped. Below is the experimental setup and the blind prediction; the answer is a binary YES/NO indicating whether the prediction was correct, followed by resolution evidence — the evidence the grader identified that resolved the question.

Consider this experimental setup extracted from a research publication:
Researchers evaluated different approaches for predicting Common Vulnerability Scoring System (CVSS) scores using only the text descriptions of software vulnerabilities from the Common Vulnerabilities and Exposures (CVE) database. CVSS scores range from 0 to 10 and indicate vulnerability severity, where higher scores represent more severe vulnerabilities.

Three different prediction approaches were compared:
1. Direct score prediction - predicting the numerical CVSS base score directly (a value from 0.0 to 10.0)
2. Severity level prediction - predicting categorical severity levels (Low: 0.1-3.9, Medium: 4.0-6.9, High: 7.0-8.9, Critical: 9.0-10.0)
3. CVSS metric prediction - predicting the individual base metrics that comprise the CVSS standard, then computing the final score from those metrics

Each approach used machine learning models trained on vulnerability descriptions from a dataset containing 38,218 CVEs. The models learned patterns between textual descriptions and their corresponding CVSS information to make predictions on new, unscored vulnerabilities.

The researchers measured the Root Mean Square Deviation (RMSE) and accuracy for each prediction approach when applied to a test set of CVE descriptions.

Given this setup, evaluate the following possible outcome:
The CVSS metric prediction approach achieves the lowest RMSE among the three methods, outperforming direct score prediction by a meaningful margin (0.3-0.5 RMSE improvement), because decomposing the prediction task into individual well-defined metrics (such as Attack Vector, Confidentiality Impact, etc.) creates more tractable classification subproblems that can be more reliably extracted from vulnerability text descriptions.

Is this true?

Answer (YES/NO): NO